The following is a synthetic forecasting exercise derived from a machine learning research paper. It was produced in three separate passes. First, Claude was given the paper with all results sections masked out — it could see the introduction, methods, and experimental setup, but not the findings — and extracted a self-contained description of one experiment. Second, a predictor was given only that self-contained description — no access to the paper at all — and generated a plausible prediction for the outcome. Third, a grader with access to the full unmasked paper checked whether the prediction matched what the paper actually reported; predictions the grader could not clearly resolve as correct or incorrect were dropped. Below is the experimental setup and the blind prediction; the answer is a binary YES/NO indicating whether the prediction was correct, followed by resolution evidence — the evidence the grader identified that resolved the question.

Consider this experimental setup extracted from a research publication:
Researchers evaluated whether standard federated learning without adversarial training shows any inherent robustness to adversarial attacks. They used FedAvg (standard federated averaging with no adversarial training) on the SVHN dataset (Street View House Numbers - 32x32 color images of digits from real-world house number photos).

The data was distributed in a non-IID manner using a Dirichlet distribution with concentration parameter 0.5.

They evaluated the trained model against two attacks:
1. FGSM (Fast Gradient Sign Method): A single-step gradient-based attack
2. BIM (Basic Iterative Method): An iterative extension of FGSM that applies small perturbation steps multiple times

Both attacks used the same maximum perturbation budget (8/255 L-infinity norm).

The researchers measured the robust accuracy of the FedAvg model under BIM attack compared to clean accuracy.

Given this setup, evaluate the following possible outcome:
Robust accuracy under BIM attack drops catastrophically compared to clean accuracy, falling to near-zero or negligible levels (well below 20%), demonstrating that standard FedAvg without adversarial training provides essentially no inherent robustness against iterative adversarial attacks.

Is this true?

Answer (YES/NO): YES